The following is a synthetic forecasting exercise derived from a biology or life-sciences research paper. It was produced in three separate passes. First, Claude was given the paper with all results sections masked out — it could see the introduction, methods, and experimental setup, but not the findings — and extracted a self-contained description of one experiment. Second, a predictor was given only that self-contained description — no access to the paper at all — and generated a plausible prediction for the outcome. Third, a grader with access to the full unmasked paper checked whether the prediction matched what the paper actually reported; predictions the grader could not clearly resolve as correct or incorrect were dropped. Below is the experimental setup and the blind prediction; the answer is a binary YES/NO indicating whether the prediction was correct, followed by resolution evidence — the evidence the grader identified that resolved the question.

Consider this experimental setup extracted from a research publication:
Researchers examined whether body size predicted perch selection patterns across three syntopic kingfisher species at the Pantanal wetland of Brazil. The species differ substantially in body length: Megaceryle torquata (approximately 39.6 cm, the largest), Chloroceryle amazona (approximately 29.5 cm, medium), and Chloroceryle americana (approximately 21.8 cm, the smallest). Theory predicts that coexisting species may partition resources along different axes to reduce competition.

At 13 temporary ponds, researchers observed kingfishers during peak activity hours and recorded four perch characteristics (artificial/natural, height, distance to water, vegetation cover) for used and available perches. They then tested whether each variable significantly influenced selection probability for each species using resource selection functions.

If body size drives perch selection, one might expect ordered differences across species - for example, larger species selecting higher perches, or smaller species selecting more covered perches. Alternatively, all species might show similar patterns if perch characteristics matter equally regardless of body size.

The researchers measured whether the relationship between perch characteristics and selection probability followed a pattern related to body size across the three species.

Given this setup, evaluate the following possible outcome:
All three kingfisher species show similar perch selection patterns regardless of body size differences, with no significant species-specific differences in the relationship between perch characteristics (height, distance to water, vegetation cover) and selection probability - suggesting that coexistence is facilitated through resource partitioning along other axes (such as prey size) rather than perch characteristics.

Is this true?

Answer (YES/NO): NO